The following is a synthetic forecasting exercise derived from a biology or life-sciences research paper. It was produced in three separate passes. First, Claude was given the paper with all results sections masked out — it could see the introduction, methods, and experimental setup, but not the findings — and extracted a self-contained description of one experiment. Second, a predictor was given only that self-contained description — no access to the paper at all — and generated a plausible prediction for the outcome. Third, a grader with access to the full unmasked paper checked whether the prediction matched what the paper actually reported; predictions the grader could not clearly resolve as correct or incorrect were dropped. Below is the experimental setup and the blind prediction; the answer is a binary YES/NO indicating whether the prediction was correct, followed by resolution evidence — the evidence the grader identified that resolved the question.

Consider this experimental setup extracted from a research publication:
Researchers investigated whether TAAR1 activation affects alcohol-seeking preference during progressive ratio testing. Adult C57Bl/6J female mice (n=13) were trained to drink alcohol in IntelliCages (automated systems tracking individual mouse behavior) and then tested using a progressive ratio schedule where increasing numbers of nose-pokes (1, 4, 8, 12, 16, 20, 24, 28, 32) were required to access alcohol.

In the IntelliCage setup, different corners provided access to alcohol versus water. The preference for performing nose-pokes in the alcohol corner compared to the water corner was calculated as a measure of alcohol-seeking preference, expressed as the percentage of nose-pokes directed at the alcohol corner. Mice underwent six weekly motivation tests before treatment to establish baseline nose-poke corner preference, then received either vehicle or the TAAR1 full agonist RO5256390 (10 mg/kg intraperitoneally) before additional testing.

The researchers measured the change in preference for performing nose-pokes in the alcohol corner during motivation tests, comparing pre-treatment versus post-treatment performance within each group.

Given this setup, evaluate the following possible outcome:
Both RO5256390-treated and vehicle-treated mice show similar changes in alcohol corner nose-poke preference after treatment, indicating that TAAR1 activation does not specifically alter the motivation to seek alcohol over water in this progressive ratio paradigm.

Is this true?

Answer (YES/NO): NO